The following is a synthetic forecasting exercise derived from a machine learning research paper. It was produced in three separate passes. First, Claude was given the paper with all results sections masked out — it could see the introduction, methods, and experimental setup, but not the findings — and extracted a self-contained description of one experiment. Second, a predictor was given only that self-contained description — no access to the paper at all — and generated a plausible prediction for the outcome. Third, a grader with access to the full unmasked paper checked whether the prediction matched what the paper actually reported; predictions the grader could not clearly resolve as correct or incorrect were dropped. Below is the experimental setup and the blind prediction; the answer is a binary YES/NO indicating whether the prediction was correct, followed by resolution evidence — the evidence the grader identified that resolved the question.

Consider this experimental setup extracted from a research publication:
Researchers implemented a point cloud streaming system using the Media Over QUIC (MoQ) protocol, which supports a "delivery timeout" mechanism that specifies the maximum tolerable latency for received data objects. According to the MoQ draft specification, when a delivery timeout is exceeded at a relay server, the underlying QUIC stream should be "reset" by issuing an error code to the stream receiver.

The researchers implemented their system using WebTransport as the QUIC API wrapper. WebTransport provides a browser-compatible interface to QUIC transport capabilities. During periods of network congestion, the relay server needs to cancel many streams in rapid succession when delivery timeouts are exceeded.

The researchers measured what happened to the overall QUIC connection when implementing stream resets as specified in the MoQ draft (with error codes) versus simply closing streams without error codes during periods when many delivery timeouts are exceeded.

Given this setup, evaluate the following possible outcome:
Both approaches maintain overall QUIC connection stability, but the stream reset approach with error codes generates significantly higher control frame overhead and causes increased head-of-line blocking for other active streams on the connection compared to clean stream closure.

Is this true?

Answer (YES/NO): NO